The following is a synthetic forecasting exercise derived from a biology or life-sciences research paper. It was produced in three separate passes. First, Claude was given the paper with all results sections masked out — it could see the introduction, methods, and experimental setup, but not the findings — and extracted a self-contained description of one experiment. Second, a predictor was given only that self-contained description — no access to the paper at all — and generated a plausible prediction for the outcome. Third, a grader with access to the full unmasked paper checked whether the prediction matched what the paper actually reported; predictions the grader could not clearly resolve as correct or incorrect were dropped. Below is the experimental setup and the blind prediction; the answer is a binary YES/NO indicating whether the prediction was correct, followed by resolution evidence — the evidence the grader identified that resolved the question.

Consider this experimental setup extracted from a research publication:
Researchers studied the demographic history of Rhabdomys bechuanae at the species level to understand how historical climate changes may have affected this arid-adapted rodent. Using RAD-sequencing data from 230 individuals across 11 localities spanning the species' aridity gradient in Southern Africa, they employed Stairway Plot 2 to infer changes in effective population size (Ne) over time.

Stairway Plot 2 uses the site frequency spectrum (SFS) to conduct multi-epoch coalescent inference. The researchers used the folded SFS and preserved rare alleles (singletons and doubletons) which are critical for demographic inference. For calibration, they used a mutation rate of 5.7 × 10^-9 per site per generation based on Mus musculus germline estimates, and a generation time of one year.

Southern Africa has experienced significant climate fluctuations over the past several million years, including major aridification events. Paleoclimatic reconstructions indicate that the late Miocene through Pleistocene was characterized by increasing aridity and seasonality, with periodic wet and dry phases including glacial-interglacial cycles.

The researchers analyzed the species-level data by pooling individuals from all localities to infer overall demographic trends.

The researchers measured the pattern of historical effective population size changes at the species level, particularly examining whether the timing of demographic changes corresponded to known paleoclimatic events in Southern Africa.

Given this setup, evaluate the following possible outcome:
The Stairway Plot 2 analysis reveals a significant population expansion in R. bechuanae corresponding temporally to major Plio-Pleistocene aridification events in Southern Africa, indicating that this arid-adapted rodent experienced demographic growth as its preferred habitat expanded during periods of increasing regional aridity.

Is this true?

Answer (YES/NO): NO